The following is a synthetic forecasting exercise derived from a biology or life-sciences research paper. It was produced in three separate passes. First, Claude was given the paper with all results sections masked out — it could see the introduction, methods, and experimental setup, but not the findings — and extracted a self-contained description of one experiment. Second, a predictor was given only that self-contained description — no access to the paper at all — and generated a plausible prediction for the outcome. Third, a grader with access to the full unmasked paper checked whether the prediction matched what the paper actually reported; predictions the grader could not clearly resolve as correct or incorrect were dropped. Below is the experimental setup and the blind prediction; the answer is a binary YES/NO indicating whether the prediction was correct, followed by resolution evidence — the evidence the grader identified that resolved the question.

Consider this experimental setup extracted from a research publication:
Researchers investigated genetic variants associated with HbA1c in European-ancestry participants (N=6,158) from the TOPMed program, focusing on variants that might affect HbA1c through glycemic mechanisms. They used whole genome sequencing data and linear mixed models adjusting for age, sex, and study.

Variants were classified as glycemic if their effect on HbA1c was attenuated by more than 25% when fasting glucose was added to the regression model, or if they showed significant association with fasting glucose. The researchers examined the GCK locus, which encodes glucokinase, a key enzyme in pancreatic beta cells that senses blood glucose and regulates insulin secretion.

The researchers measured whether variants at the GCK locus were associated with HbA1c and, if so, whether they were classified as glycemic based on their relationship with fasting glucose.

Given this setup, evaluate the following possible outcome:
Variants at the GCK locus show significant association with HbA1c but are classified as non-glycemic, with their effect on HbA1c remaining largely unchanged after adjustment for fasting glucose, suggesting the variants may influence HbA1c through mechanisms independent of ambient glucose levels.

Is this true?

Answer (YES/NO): NO